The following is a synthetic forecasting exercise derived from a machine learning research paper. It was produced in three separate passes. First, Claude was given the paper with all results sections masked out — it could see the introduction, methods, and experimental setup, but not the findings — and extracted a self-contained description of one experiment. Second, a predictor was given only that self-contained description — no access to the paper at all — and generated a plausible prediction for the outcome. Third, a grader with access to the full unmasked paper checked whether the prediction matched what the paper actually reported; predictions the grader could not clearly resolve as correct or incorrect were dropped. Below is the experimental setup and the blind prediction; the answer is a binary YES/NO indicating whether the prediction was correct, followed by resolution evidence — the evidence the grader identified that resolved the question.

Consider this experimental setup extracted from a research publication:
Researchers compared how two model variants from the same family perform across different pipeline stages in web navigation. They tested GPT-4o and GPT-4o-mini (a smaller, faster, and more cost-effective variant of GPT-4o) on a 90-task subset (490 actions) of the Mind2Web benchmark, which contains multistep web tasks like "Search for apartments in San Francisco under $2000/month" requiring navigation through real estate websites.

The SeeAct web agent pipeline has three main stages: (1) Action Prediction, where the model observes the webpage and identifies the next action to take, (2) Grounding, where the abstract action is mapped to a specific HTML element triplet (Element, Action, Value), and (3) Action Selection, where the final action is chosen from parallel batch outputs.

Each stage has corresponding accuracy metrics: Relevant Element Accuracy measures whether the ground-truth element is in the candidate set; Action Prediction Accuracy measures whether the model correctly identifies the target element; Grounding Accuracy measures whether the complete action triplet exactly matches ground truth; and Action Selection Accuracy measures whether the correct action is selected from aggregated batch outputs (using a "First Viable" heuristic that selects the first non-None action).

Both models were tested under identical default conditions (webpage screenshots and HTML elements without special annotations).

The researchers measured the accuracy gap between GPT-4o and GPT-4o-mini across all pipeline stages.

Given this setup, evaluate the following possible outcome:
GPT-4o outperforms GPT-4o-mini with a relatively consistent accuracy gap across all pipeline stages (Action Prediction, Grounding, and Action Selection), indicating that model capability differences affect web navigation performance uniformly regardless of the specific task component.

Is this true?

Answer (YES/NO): NO